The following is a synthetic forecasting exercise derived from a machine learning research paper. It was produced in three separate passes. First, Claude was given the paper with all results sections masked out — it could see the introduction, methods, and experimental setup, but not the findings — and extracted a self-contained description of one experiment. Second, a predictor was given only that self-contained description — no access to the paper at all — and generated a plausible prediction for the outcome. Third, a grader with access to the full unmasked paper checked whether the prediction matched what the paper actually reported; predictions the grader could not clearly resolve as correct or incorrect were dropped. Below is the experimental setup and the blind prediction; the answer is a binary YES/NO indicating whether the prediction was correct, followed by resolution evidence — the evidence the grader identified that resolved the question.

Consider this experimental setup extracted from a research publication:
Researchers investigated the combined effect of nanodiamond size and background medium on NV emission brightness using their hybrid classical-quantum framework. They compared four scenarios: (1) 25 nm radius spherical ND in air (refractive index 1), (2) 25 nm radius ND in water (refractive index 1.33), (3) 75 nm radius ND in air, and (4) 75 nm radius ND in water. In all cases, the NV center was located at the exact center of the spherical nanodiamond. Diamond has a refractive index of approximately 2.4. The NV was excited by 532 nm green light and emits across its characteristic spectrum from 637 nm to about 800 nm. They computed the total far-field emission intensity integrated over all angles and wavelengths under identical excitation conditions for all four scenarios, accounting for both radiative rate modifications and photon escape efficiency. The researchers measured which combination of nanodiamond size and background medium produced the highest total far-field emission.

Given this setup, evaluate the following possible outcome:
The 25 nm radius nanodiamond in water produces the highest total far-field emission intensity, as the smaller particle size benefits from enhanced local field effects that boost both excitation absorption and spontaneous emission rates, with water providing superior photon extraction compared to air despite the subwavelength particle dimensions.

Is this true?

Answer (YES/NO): NO